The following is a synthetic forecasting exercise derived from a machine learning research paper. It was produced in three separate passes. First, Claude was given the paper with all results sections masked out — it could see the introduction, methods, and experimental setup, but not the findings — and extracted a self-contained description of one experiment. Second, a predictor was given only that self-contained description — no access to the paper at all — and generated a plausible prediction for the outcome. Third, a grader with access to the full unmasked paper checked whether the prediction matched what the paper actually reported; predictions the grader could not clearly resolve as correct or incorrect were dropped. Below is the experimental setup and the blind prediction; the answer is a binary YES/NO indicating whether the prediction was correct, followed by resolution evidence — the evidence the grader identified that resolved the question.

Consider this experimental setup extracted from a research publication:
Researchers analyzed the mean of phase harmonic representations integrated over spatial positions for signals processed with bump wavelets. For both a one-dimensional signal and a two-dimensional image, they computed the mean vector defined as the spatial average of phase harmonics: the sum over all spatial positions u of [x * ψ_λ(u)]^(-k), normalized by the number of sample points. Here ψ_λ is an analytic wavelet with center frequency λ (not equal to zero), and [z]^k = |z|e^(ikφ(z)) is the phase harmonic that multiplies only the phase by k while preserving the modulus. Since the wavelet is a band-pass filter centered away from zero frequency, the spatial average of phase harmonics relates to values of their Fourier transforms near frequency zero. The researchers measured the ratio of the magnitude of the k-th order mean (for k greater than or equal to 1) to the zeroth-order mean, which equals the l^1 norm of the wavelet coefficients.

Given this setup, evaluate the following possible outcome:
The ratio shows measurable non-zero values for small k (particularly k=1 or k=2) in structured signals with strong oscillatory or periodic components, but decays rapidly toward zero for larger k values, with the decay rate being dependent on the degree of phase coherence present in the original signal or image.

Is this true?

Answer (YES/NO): NO